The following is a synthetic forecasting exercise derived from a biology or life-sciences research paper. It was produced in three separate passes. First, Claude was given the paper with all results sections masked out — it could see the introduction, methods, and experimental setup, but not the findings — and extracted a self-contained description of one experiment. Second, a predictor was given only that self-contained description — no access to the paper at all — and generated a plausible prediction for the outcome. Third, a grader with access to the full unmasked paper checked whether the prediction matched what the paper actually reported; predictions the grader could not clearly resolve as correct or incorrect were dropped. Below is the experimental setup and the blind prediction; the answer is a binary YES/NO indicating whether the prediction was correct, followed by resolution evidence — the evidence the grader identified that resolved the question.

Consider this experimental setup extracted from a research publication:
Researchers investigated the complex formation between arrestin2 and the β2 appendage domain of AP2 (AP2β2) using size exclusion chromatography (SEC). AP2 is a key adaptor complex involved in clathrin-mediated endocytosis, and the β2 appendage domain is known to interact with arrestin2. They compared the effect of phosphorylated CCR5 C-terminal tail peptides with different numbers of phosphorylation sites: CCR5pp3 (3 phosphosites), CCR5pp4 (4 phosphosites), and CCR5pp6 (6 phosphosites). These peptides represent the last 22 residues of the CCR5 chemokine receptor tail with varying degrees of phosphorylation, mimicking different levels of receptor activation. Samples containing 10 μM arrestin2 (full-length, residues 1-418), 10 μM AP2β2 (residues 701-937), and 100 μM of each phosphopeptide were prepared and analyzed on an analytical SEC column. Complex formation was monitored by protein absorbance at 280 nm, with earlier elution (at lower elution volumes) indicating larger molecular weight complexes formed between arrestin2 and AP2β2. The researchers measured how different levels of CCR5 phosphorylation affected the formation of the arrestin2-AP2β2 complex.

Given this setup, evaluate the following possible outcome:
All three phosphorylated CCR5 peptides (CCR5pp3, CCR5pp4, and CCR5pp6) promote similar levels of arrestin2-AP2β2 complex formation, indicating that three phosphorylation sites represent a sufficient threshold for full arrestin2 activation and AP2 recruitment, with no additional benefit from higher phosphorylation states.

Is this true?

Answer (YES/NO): NO